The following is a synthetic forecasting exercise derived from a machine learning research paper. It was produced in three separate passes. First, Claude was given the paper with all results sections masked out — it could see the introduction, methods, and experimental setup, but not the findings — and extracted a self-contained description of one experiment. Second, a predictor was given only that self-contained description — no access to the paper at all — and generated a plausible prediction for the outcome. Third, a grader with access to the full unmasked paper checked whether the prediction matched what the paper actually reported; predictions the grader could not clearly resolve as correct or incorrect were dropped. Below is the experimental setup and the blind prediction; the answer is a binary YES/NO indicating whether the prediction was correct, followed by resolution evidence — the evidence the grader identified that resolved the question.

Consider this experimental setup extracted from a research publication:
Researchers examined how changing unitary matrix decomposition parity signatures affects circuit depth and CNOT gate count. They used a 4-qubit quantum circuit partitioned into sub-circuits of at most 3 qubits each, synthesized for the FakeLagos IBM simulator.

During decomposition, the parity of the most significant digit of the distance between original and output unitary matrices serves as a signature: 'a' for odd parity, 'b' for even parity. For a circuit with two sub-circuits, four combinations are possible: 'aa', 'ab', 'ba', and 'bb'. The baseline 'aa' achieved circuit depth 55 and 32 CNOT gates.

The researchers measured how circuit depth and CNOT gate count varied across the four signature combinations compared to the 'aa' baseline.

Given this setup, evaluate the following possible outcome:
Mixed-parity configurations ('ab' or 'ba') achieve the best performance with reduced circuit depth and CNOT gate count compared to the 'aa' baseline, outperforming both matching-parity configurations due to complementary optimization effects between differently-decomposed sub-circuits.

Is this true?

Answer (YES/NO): NO